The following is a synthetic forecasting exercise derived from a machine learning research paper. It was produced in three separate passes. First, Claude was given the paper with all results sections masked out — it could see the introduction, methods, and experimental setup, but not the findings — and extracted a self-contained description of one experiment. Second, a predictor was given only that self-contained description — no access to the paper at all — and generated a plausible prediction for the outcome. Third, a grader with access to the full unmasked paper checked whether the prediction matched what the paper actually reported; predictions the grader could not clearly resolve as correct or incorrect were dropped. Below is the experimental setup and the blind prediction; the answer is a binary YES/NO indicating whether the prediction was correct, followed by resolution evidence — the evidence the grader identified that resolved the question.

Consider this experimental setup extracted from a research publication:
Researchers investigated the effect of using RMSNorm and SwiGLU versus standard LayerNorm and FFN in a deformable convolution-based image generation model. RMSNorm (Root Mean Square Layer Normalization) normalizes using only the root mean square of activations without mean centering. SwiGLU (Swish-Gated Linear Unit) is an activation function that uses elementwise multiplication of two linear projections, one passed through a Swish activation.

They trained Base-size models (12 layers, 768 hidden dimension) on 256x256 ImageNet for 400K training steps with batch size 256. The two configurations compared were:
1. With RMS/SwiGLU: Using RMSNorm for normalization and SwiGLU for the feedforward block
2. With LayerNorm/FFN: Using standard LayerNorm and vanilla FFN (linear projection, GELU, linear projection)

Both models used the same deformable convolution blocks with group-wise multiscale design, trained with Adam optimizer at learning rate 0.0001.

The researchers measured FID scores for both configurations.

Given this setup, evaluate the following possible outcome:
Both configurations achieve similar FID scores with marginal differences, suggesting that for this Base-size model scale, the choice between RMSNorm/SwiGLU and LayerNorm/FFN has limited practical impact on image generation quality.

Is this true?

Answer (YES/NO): NO